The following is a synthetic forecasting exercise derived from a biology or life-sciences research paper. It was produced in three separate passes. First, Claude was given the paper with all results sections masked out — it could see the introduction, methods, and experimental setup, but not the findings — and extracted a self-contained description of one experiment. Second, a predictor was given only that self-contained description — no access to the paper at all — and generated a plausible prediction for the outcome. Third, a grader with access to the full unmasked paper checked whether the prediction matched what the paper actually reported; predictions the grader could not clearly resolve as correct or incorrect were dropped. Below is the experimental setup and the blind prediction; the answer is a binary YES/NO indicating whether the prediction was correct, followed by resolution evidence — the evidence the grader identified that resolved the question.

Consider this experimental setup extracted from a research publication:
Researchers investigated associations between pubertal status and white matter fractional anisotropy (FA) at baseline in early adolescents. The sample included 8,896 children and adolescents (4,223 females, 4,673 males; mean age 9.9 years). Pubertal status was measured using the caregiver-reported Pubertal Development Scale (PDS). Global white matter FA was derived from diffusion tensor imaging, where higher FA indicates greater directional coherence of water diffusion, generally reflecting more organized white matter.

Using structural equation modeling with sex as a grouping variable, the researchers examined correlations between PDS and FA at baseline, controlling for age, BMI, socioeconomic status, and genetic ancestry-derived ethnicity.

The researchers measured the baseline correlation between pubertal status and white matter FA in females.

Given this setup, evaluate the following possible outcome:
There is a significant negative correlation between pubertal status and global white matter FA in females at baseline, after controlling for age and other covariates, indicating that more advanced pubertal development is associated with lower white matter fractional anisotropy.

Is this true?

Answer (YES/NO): NO